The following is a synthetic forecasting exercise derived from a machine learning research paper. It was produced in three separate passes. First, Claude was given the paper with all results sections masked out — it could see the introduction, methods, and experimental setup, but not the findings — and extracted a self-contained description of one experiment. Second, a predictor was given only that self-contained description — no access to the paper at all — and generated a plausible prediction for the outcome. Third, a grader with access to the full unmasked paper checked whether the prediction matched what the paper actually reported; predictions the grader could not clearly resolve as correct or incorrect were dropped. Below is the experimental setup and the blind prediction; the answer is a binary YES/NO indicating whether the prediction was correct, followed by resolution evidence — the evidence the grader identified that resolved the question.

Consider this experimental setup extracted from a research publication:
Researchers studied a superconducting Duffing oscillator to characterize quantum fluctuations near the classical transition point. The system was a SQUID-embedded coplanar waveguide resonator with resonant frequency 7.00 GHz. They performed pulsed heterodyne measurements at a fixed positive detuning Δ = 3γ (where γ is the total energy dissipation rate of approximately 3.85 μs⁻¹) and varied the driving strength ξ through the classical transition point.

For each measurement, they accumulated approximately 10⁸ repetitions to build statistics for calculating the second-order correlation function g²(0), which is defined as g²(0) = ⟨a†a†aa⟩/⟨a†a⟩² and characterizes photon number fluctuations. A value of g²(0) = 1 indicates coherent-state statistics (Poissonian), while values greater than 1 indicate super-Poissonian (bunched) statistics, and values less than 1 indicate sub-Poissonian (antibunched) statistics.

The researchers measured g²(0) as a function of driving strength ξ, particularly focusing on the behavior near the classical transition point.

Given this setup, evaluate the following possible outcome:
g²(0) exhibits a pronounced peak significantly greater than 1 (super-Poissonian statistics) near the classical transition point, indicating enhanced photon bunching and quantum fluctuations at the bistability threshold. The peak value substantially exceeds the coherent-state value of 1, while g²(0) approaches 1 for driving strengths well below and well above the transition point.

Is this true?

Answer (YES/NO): YES